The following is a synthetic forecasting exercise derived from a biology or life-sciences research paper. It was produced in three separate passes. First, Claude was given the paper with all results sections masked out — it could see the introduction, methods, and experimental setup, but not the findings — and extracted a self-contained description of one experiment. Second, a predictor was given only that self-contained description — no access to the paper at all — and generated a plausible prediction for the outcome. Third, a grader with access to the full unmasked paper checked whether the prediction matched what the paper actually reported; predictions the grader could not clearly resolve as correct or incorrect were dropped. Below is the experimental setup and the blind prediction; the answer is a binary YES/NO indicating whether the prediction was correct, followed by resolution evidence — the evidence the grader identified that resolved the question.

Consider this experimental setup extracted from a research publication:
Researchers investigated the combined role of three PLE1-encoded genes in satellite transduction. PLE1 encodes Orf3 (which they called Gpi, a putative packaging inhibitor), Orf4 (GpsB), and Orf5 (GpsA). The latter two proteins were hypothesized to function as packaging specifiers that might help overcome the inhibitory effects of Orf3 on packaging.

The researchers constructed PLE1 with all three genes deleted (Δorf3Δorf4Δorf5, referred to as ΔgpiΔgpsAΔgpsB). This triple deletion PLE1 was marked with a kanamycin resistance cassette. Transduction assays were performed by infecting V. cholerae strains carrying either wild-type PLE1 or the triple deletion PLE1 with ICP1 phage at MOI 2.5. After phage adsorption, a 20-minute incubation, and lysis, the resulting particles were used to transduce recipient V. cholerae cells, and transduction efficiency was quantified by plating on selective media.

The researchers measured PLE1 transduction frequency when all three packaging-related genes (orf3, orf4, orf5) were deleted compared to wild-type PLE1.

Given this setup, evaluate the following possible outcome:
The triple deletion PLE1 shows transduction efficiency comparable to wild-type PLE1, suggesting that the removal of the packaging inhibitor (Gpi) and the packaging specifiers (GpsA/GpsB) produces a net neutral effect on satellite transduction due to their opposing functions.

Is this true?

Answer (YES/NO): NO